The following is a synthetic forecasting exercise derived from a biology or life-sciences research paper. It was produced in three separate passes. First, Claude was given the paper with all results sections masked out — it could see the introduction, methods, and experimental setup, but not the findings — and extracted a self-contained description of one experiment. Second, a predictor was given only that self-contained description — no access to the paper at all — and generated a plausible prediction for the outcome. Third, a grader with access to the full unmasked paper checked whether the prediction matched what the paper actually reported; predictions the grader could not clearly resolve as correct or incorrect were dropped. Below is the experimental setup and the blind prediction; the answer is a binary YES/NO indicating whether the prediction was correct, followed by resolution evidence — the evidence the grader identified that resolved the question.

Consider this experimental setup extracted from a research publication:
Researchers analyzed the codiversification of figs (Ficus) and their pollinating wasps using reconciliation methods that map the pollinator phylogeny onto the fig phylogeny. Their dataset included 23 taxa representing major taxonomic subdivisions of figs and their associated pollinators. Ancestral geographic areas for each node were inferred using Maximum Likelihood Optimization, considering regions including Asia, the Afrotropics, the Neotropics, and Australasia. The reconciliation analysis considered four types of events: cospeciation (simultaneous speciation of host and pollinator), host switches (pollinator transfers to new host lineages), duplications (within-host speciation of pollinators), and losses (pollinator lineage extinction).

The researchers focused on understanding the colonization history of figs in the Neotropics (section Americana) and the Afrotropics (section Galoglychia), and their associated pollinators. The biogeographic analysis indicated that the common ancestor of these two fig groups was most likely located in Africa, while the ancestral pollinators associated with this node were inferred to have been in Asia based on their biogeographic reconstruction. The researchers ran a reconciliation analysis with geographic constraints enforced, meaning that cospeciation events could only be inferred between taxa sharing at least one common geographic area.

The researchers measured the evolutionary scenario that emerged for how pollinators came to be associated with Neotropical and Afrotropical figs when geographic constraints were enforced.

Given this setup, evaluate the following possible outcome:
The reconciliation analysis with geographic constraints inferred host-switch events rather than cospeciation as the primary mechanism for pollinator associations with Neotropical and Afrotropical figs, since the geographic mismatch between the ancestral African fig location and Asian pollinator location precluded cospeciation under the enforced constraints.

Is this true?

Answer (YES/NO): YES